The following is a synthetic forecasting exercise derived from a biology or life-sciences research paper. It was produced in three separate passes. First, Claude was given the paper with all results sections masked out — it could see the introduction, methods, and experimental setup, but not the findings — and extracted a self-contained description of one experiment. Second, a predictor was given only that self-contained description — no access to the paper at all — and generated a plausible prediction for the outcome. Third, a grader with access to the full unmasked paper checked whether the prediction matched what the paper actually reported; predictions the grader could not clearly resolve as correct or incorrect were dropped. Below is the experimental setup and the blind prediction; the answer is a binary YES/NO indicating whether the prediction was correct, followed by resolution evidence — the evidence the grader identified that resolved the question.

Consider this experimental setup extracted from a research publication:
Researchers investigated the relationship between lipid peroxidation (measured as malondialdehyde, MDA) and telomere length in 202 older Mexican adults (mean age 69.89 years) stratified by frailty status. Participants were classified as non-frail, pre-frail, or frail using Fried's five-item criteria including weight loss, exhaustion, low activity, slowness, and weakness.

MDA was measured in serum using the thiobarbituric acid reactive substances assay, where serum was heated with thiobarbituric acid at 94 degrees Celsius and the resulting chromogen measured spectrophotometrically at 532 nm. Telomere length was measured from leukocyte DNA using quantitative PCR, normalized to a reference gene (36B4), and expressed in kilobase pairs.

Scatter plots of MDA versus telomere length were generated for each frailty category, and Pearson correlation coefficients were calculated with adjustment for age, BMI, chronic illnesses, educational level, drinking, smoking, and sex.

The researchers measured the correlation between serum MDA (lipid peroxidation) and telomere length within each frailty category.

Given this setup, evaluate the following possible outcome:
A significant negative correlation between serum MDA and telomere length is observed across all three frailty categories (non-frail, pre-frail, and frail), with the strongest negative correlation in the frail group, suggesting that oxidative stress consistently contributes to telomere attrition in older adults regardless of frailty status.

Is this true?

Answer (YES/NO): NO